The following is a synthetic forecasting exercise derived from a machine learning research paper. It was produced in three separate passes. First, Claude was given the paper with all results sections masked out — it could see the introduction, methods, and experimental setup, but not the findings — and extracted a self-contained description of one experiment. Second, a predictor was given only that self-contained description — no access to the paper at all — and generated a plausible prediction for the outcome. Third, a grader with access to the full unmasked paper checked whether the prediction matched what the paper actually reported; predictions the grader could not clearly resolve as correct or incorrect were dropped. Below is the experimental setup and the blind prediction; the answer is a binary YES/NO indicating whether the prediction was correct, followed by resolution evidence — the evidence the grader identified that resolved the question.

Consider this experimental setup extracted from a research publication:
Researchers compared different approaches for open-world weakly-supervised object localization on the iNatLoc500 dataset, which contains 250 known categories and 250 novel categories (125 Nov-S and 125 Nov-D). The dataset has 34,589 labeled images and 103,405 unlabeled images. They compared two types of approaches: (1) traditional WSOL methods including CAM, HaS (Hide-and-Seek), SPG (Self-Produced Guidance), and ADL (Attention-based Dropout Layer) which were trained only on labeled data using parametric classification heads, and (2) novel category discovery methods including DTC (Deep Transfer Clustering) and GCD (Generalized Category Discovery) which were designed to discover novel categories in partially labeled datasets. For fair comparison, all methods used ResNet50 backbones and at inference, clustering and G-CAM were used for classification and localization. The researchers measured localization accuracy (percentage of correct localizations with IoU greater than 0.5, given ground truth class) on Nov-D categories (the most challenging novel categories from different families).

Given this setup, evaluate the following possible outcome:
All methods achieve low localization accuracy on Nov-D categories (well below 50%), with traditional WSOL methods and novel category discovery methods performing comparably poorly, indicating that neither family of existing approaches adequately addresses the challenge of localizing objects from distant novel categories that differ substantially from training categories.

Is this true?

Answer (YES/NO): NO